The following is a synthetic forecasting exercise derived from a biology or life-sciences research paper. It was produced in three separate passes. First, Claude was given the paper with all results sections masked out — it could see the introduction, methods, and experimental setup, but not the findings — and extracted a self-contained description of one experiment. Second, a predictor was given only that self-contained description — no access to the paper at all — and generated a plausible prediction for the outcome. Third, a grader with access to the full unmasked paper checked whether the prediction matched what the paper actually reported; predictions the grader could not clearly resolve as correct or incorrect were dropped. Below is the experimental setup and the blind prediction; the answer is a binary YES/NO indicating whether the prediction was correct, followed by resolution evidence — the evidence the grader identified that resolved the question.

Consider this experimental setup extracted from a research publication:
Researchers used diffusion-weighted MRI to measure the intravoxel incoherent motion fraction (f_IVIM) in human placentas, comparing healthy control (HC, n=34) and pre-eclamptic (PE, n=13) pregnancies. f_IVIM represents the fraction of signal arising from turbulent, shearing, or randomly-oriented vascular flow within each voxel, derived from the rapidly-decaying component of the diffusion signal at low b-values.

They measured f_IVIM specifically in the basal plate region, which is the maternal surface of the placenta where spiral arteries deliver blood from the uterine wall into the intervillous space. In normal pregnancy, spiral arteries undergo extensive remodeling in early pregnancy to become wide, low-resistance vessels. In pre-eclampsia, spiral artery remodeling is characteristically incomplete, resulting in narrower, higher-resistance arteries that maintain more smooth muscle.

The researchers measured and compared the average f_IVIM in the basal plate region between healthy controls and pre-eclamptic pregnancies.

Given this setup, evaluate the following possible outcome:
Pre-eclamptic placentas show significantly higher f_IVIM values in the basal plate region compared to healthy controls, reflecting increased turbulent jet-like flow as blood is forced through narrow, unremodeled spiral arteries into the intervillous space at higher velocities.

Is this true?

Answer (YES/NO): NO